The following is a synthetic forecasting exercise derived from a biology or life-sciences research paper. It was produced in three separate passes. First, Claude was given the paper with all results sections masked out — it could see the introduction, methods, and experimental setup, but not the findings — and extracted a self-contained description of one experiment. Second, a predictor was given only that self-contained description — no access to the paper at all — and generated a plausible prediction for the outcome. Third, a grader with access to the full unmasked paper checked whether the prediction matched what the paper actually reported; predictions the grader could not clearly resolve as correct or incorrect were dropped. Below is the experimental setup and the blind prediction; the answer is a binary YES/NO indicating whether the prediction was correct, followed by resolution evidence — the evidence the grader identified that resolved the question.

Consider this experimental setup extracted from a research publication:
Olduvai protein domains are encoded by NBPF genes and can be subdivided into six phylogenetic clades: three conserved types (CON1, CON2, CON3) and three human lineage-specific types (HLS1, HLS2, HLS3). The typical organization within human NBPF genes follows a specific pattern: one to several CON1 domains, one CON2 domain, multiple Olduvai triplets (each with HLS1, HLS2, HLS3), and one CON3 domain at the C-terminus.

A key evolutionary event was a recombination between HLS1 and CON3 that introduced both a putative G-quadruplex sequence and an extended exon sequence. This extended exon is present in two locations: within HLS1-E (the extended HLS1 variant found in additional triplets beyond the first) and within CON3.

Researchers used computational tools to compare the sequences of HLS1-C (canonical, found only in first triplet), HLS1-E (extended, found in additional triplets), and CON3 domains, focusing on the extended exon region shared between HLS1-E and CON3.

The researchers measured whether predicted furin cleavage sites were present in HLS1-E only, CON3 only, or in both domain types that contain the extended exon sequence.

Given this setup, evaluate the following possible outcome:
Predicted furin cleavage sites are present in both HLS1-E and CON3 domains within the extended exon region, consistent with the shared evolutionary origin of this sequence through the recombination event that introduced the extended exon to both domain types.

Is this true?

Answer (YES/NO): YES